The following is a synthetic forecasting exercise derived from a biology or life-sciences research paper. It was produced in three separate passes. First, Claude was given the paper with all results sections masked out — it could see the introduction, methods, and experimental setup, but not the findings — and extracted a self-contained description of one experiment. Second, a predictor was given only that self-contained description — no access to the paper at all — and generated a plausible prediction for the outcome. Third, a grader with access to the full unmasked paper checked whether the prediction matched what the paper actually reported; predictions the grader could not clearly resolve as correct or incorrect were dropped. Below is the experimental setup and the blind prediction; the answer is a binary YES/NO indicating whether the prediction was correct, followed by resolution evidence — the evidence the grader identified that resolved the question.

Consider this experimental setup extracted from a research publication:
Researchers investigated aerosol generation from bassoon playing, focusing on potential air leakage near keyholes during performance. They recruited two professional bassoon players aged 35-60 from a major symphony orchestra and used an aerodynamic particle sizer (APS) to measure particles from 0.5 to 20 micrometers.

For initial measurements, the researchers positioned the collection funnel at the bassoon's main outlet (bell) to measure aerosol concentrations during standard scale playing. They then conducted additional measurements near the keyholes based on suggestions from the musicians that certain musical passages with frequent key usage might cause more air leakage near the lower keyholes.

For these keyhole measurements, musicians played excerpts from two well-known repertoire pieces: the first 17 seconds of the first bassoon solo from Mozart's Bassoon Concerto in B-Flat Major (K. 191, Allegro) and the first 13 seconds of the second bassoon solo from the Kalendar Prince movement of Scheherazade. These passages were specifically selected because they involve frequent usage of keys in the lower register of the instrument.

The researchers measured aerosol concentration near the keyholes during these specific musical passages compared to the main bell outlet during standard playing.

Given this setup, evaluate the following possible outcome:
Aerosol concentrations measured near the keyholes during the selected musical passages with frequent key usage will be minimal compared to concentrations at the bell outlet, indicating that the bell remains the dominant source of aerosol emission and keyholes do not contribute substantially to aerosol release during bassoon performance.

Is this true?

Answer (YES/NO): NO